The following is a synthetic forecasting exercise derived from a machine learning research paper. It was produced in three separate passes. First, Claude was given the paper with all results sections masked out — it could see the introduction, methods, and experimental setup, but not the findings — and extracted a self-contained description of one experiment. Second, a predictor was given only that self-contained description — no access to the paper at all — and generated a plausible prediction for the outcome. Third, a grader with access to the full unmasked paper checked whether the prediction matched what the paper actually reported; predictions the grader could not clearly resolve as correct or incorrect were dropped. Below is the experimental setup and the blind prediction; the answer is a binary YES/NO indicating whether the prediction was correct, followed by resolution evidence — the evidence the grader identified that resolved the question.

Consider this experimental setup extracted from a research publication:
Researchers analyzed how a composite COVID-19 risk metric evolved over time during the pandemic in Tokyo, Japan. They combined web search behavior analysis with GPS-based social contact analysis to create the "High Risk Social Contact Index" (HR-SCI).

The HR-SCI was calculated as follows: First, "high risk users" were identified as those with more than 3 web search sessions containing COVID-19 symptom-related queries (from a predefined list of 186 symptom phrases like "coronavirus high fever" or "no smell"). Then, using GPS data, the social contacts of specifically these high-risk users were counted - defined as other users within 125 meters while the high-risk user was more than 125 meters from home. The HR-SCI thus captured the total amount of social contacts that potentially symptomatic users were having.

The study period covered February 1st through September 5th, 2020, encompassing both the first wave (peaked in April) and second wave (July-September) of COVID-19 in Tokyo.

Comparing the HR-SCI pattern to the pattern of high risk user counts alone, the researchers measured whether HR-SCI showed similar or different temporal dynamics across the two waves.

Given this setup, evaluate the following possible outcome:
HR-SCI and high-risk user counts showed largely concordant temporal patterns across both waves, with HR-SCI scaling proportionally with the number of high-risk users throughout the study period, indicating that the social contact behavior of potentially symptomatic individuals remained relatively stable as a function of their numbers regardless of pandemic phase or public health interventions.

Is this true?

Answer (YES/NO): YES